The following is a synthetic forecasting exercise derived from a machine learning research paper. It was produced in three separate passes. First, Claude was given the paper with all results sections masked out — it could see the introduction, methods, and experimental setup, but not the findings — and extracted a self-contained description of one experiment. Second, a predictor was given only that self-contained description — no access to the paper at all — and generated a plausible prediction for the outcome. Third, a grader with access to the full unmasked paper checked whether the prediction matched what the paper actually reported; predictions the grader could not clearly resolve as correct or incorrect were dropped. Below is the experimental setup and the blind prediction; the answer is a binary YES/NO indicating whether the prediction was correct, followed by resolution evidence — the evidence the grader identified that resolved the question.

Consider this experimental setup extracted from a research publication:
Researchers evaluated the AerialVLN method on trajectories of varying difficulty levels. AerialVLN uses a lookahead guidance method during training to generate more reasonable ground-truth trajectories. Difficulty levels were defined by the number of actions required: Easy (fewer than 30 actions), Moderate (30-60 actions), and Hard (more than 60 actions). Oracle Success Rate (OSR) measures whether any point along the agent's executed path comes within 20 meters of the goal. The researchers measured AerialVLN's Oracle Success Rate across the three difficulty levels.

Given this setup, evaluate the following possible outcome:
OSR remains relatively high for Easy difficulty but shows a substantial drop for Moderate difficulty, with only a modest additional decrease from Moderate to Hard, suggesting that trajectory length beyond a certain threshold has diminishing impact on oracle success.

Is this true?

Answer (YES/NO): NO